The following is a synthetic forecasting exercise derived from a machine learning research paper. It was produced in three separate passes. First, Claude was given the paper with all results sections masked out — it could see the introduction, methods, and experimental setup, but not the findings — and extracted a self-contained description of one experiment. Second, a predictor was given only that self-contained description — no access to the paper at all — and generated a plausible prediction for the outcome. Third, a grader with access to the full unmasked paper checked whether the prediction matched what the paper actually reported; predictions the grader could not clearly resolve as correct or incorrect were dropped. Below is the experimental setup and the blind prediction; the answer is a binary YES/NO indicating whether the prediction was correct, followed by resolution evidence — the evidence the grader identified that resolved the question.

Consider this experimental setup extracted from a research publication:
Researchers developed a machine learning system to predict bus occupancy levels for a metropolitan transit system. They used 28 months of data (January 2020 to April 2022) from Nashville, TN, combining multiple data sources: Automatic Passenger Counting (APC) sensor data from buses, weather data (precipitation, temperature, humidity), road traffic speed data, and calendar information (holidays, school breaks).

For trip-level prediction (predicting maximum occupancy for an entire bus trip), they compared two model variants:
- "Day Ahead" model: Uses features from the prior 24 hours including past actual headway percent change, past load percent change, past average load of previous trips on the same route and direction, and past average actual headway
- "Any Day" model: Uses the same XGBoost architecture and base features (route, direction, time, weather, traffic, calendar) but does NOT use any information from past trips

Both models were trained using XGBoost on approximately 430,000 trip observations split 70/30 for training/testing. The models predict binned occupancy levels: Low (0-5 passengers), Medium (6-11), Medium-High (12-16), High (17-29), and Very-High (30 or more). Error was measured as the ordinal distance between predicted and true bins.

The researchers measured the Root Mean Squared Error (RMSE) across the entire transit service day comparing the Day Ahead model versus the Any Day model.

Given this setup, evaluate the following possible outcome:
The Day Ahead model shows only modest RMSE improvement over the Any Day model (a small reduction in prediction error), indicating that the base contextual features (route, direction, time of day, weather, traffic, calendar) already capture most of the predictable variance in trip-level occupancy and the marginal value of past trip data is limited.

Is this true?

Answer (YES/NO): YES